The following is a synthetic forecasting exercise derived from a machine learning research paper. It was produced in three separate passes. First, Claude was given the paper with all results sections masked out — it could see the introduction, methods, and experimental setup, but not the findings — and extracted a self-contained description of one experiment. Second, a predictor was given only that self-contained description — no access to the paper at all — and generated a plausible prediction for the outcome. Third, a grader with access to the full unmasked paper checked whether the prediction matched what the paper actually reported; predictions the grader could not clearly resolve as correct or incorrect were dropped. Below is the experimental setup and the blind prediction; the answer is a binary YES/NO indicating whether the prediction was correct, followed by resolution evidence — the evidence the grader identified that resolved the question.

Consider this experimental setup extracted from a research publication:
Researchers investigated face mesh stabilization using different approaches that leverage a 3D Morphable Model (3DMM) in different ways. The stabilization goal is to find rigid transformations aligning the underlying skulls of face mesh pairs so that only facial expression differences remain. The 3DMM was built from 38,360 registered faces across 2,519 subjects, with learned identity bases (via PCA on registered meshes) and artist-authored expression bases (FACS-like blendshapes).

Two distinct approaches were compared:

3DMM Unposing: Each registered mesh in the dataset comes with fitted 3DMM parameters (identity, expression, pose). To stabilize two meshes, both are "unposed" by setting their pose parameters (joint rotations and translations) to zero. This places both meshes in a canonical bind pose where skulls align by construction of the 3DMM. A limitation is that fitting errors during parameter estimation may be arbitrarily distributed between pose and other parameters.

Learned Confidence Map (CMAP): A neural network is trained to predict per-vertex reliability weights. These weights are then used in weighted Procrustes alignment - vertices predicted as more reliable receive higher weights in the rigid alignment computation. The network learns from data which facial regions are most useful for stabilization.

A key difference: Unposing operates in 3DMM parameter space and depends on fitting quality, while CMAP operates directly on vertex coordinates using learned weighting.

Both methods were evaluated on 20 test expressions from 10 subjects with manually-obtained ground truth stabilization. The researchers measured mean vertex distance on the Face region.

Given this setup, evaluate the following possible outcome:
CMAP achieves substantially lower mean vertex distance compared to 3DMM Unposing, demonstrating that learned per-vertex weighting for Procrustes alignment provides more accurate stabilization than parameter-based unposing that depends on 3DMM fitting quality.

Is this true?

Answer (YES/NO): NO